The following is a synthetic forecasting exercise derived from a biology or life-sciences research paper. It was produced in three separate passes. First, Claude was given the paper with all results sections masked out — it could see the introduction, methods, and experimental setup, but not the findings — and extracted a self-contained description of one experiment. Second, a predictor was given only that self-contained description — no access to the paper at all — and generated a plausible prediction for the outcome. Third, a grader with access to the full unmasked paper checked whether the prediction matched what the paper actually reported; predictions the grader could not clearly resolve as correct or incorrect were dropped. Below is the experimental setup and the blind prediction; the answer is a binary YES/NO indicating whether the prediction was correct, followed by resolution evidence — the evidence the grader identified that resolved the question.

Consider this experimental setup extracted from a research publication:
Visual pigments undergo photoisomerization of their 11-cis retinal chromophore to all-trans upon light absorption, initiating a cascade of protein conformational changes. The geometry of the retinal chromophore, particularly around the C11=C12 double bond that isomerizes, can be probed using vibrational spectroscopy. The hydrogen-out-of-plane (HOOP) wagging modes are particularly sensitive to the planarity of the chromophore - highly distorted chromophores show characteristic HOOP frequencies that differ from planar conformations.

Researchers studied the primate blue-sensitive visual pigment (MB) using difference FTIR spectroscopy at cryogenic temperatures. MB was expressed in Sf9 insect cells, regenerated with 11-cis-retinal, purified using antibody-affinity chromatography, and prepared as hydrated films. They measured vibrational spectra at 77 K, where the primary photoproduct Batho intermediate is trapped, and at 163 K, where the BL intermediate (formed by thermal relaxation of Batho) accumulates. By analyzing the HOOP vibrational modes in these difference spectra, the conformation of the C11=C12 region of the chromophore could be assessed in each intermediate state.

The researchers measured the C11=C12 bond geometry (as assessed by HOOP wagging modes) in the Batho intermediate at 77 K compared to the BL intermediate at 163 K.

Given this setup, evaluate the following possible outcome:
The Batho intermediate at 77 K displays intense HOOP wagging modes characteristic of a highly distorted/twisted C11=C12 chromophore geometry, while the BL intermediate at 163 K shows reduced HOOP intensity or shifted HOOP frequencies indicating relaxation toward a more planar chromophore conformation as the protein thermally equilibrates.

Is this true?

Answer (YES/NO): YES